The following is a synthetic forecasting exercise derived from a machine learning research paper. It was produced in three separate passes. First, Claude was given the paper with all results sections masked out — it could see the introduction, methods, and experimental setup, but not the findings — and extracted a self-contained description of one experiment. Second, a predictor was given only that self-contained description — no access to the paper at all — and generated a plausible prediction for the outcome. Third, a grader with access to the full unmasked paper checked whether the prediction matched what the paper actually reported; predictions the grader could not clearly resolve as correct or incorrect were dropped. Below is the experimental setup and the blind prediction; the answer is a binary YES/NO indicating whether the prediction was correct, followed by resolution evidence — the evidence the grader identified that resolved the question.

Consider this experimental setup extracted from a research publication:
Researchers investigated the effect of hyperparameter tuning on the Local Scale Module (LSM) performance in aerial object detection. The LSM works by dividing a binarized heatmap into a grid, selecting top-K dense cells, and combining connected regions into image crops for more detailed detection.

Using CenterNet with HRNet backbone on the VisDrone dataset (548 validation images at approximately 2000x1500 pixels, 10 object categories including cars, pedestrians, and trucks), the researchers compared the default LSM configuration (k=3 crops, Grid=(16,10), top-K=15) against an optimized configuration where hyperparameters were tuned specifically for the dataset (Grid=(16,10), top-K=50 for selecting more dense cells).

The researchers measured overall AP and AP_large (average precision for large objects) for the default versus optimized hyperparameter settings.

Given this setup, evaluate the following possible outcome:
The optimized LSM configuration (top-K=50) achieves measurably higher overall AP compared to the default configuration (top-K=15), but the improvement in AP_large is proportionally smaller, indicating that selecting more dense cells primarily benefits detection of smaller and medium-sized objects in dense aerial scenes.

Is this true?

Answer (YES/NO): NO